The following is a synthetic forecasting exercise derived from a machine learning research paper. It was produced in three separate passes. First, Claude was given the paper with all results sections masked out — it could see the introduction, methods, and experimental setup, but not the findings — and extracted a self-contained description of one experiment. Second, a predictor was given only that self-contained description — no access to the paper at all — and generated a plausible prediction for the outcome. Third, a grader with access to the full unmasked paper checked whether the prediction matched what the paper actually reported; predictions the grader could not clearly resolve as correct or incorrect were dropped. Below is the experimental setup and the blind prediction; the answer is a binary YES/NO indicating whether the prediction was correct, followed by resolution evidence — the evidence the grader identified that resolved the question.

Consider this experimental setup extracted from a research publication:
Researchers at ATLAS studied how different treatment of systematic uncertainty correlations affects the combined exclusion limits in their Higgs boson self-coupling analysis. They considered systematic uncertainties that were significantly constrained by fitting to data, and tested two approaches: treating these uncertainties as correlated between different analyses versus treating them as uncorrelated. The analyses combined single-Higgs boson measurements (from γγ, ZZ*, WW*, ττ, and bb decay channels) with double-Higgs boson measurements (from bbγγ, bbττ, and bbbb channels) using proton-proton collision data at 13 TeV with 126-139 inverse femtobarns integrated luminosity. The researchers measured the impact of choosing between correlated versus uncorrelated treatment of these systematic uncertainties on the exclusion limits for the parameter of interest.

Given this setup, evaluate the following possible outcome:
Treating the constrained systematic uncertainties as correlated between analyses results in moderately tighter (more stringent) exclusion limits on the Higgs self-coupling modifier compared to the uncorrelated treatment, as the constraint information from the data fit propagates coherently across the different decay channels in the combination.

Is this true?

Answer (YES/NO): NO